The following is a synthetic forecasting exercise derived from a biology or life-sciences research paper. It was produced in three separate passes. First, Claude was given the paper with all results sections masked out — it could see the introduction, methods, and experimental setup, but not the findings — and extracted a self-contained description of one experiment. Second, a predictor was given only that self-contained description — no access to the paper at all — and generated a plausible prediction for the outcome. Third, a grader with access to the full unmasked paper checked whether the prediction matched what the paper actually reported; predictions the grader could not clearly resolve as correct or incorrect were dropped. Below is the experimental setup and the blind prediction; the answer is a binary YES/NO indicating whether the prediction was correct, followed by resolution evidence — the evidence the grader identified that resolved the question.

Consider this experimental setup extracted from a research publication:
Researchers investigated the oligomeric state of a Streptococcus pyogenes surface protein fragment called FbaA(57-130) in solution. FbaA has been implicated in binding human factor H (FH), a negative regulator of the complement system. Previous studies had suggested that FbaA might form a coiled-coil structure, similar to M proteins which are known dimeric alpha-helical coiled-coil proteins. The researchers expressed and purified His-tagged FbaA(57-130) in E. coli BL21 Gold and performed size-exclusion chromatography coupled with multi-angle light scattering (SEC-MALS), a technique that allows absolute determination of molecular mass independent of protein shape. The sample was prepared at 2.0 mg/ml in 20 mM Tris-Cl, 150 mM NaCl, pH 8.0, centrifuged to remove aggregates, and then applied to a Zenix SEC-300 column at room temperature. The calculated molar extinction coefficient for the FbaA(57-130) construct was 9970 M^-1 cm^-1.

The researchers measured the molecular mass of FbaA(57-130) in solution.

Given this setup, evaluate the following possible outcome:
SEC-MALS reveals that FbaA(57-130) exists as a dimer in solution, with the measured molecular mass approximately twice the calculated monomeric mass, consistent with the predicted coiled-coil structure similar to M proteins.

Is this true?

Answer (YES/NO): NO